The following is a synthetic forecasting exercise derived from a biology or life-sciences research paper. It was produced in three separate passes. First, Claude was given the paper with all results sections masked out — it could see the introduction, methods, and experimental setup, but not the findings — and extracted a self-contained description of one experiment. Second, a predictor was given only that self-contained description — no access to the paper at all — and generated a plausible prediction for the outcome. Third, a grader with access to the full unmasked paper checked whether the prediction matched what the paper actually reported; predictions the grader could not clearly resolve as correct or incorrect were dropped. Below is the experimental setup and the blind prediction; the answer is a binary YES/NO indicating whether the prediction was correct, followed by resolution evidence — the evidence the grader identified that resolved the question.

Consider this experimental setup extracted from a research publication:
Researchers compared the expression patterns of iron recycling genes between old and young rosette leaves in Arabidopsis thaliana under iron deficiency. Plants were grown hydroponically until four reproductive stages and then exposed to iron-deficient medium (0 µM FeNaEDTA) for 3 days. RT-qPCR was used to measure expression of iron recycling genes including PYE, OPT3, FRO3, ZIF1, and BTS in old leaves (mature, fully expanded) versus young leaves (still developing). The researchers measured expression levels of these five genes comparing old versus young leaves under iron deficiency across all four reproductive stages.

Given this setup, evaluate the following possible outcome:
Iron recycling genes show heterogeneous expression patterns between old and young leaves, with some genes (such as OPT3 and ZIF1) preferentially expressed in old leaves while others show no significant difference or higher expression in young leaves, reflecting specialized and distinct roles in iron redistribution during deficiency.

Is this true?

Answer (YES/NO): NO